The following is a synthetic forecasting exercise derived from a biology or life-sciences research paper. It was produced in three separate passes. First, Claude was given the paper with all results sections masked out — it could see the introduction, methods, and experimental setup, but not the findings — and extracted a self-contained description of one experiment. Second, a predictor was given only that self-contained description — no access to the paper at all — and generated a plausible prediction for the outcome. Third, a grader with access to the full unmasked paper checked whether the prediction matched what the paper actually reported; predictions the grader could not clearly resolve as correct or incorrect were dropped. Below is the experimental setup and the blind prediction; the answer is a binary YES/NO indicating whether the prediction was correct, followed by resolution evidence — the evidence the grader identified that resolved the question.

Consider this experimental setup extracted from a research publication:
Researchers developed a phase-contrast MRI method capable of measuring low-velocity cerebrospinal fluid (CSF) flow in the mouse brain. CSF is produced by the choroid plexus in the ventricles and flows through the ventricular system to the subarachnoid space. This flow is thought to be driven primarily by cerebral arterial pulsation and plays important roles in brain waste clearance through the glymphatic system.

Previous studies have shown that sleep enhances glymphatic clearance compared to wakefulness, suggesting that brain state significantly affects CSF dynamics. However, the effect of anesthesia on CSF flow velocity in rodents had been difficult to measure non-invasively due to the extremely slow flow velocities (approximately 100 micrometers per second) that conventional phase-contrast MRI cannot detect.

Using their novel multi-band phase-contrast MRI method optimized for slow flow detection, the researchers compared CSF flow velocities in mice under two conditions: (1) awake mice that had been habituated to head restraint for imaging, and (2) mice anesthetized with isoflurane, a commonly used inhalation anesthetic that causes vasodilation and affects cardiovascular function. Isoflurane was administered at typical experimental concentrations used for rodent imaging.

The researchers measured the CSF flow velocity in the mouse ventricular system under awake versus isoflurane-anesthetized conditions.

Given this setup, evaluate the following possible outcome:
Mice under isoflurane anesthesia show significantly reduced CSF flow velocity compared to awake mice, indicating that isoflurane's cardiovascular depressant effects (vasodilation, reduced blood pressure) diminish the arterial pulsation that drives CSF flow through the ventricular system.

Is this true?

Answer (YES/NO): YES